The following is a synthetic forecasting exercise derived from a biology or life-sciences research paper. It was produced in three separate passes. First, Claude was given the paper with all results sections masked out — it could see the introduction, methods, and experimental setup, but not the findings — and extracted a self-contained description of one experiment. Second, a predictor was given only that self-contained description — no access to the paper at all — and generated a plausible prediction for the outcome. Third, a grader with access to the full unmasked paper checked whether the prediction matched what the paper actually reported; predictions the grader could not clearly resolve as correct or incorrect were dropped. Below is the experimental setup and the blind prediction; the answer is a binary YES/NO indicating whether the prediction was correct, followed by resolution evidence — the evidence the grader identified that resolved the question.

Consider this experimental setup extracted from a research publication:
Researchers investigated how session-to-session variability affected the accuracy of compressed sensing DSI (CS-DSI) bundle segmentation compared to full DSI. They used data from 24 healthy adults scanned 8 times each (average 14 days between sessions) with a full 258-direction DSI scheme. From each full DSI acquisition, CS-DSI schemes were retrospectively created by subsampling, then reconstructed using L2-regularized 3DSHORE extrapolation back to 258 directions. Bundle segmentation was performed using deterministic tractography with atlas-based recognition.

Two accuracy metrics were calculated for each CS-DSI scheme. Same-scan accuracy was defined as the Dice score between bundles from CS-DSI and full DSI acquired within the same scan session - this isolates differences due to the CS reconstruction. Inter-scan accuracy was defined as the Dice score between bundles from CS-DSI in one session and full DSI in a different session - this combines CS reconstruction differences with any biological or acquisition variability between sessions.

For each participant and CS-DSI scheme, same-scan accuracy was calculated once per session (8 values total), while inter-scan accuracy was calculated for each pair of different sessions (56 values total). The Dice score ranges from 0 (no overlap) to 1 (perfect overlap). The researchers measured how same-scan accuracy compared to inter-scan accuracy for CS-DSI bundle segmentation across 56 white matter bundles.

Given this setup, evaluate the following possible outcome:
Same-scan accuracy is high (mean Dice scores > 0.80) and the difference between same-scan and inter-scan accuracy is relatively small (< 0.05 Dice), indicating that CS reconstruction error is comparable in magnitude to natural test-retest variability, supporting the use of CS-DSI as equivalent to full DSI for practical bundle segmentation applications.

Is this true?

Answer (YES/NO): NO